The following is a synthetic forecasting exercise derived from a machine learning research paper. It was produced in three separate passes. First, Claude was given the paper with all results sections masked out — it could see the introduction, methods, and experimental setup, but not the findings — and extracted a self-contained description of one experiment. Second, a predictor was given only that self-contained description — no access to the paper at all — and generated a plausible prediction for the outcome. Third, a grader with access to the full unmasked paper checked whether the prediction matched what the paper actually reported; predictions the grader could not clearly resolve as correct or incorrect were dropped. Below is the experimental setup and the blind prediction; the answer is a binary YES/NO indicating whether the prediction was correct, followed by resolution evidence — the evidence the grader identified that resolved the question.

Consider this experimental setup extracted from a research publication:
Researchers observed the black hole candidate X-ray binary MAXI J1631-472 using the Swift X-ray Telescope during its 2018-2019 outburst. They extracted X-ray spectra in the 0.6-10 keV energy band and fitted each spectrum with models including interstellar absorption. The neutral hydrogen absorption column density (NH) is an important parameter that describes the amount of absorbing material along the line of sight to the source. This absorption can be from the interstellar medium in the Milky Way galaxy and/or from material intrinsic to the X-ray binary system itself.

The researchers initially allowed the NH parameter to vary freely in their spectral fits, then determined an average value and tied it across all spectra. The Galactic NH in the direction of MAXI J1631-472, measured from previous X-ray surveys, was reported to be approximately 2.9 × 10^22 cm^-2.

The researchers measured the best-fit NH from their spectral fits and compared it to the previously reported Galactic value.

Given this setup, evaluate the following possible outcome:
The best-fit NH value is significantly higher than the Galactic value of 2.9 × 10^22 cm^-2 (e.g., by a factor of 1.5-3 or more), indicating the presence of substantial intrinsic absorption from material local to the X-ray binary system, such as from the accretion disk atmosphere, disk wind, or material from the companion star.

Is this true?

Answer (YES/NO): NO